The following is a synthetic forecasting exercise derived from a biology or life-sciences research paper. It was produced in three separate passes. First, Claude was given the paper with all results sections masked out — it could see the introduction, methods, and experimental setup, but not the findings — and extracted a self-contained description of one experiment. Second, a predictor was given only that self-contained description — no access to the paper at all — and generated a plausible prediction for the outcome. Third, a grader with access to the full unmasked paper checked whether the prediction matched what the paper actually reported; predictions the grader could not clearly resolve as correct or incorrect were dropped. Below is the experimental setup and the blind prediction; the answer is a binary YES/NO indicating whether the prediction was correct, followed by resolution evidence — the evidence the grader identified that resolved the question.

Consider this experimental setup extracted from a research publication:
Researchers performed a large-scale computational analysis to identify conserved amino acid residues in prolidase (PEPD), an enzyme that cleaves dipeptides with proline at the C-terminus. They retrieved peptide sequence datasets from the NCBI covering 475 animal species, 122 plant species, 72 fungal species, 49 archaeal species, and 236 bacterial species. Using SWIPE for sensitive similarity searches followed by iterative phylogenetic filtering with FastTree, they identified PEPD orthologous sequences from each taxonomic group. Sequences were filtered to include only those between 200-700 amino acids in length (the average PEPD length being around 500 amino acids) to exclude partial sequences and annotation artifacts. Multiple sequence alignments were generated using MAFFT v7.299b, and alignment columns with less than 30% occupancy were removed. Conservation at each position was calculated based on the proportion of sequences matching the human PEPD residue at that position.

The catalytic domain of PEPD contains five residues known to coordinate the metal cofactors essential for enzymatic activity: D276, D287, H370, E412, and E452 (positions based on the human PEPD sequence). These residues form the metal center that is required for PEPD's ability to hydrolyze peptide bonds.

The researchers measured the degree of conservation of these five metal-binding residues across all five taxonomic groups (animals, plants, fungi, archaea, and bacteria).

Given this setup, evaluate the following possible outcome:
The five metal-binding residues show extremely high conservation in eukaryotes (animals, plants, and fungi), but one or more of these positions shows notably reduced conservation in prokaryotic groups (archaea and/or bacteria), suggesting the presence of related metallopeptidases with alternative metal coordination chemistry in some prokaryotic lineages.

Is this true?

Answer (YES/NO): NO